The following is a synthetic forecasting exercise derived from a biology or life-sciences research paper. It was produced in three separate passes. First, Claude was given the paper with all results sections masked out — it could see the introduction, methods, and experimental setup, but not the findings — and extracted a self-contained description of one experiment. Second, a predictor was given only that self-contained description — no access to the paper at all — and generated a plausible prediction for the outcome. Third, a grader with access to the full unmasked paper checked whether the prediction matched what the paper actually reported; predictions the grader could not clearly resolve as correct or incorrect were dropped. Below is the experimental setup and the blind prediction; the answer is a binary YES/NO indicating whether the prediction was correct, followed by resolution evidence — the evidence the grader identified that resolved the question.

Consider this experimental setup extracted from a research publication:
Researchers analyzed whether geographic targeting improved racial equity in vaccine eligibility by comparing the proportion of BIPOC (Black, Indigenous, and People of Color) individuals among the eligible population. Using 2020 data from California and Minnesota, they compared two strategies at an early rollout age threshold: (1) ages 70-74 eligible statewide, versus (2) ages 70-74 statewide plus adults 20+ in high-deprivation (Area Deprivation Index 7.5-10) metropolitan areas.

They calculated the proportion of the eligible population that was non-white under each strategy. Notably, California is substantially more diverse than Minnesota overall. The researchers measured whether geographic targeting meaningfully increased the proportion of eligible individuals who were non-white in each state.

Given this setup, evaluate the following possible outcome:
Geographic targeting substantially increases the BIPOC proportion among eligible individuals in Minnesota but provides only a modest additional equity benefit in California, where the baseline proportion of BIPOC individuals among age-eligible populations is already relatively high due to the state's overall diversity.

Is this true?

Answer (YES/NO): NO